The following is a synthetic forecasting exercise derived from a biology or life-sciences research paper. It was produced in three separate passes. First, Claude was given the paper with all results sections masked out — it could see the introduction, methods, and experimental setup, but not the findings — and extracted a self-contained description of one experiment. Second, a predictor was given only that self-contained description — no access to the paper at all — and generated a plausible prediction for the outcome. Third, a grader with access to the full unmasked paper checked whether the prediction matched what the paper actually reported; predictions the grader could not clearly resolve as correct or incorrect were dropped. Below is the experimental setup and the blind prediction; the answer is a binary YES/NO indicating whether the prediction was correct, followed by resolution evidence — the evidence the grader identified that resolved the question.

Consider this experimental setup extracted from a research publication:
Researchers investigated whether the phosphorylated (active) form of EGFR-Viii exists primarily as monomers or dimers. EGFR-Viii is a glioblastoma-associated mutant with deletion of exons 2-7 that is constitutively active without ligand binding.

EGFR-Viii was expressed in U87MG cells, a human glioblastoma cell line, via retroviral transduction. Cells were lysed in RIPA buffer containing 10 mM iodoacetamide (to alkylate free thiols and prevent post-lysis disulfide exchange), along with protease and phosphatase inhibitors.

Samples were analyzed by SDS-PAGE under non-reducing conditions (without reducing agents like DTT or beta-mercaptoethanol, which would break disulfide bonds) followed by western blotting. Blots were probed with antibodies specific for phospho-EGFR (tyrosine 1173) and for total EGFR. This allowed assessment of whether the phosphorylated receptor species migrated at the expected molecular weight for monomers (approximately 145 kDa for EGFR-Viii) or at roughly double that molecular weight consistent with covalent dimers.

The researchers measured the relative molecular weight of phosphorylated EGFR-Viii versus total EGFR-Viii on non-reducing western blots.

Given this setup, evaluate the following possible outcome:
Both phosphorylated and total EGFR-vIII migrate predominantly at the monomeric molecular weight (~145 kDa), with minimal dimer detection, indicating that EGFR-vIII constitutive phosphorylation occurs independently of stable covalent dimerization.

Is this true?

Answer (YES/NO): NO